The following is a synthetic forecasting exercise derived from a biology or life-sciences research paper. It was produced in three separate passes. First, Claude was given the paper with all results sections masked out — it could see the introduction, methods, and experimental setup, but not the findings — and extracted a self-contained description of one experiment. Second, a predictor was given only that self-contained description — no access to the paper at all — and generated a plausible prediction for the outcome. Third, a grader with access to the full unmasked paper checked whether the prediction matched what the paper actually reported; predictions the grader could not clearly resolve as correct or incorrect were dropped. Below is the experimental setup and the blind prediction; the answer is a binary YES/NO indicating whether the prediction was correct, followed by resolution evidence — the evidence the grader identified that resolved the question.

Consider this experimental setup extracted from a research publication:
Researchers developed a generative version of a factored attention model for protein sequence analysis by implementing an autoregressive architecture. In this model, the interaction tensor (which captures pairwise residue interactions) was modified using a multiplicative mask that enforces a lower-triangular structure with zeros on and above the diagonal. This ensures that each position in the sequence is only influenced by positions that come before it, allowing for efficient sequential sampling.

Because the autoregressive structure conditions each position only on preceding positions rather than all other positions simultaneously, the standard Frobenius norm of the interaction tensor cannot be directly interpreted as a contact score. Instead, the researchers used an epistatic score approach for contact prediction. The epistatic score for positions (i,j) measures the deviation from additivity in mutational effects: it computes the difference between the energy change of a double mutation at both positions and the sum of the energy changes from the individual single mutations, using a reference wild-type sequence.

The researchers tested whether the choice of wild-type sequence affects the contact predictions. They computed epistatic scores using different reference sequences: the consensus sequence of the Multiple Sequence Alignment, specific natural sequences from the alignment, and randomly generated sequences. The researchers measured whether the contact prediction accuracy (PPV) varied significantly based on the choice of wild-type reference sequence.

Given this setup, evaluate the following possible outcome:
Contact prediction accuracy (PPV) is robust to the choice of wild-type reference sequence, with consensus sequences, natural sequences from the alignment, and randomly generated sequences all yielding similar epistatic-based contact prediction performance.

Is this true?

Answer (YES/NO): YES